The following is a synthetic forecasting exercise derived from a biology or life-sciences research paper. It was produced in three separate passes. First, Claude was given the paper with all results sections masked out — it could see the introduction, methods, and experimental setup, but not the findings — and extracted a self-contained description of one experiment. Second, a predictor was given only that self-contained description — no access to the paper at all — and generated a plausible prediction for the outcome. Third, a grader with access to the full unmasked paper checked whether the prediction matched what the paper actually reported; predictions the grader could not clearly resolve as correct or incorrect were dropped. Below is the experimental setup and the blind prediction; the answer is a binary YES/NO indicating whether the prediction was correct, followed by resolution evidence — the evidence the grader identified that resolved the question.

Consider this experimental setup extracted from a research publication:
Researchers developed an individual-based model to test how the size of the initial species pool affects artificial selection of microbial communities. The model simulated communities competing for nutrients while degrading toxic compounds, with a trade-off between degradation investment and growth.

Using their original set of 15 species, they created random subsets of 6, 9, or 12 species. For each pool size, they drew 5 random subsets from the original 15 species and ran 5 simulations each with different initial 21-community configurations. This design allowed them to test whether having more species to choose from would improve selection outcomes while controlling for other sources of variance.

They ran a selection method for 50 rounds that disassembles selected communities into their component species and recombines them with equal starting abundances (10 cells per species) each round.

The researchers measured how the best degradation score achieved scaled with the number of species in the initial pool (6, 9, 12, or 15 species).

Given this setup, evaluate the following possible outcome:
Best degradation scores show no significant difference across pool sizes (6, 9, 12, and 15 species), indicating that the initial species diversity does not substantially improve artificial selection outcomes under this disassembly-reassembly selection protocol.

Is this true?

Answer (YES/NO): NO